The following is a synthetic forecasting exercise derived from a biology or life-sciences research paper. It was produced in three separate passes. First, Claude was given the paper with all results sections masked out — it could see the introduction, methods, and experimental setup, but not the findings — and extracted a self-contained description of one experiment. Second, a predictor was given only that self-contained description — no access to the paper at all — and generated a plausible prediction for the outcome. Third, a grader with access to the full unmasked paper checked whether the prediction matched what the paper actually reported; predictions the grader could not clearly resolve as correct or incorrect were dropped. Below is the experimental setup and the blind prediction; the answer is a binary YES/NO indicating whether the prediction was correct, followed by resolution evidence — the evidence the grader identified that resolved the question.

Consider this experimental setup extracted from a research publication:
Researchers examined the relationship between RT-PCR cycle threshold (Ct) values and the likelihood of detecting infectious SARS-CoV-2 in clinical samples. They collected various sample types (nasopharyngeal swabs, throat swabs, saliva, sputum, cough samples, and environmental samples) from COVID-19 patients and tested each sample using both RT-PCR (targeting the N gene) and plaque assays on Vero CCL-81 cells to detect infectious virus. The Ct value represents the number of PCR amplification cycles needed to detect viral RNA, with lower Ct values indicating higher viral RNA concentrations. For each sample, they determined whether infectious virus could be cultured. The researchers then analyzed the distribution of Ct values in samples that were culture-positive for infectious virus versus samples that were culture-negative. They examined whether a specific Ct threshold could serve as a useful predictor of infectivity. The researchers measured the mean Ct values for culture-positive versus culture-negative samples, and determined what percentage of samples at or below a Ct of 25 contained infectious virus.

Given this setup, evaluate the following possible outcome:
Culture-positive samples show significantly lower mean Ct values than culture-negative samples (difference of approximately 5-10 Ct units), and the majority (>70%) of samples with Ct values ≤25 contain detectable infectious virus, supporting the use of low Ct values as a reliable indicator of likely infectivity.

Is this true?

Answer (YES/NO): YES